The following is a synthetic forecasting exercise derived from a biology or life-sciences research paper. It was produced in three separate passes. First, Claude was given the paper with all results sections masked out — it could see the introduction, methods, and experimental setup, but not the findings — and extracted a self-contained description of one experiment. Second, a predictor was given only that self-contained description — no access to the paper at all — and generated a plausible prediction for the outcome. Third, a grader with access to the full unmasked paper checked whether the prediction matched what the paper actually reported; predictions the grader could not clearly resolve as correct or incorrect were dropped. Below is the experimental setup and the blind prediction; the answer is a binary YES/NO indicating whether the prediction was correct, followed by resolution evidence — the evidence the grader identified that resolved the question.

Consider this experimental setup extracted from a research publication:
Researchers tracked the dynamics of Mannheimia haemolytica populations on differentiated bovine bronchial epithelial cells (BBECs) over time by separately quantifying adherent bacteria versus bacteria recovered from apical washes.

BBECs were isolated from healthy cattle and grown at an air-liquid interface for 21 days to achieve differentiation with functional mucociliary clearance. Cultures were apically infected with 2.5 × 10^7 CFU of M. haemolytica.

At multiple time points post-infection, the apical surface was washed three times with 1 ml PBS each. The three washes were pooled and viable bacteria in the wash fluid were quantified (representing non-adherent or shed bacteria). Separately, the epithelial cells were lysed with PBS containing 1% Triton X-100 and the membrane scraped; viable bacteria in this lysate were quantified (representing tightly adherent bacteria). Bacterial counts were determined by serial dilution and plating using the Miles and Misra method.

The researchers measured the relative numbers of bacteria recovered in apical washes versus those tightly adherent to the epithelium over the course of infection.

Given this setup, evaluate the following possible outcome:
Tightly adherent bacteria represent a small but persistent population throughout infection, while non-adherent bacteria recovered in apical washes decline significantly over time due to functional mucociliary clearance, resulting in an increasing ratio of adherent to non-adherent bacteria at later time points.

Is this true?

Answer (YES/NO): NO